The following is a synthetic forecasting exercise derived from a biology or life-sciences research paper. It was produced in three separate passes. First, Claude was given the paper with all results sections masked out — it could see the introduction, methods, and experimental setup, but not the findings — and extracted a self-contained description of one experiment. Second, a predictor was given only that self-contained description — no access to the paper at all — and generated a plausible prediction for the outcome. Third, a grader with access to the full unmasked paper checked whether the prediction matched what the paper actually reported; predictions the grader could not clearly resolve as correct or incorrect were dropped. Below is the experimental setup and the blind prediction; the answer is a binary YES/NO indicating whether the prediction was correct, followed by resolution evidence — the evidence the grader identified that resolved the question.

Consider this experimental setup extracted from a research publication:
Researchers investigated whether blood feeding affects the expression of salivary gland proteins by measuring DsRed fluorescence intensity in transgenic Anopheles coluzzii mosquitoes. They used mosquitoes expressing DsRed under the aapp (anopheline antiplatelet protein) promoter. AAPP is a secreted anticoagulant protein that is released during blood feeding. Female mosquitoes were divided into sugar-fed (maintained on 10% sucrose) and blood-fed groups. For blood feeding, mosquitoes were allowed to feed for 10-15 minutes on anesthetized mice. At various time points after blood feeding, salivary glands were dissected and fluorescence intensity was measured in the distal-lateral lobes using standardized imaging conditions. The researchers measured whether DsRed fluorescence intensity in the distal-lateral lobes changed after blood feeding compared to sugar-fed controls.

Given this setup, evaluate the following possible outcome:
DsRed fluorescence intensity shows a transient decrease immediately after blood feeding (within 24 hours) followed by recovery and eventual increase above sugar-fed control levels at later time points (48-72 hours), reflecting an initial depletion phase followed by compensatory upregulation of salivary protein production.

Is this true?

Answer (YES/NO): NO